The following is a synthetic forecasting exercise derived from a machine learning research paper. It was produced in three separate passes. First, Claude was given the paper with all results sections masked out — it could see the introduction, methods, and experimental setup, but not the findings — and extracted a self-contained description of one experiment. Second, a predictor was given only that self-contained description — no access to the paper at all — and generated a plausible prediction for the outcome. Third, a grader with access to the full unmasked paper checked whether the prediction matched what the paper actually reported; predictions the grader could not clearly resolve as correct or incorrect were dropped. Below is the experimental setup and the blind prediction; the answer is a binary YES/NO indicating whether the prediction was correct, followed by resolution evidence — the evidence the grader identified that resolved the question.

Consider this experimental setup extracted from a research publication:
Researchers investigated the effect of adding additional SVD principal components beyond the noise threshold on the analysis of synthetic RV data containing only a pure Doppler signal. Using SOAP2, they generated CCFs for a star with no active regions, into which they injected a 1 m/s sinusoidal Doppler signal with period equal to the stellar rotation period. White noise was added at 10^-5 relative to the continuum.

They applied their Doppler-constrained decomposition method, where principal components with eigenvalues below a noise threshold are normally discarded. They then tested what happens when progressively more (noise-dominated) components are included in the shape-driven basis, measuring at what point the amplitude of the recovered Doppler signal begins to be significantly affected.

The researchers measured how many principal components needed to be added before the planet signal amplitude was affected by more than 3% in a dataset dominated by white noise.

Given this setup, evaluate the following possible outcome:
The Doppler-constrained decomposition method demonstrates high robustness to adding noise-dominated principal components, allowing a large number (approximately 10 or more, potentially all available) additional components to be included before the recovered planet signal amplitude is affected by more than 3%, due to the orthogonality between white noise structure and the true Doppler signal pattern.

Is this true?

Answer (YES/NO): YES